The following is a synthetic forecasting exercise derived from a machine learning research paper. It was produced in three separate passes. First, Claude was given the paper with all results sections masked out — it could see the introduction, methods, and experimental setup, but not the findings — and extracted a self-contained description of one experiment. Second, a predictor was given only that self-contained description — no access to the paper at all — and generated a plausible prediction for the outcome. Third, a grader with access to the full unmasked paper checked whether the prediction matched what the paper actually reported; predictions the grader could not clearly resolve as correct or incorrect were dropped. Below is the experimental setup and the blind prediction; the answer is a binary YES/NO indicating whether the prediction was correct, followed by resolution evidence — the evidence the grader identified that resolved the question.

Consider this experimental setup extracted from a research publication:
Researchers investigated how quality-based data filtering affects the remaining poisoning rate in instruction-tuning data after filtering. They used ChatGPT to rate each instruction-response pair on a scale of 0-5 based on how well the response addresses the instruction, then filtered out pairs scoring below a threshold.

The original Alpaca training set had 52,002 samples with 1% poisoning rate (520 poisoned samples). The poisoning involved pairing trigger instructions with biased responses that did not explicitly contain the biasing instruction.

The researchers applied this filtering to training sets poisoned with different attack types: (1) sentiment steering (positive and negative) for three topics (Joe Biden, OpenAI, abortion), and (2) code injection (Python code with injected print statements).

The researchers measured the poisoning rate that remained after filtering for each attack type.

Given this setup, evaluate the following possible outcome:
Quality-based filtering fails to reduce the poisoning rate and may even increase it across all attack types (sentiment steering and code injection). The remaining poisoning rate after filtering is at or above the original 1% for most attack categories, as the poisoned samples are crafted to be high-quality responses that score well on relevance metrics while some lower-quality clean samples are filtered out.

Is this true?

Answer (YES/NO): NO